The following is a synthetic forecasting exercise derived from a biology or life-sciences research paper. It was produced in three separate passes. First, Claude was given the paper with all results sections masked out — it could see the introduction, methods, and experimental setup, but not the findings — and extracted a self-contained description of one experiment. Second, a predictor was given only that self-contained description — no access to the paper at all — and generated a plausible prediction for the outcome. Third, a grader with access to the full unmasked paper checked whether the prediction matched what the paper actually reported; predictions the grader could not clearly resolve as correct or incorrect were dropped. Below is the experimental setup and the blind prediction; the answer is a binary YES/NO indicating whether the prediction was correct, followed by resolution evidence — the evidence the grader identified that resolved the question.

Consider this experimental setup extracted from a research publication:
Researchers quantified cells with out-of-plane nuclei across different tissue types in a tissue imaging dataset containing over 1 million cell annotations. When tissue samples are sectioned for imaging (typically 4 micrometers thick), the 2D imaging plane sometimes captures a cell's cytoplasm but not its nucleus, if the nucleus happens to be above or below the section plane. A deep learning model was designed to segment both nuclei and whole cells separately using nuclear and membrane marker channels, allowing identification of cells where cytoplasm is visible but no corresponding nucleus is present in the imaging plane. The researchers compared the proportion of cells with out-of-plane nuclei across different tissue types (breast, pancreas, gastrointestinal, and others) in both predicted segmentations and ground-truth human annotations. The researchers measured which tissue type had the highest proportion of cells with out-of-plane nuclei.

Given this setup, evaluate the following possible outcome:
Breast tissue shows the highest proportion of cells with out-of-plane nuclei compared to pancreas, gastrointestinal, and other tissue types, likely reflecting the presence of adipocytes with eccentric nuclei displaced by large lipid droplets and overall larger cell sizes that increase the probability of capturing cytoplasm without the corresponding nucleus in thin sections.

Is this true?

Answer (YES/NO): NO